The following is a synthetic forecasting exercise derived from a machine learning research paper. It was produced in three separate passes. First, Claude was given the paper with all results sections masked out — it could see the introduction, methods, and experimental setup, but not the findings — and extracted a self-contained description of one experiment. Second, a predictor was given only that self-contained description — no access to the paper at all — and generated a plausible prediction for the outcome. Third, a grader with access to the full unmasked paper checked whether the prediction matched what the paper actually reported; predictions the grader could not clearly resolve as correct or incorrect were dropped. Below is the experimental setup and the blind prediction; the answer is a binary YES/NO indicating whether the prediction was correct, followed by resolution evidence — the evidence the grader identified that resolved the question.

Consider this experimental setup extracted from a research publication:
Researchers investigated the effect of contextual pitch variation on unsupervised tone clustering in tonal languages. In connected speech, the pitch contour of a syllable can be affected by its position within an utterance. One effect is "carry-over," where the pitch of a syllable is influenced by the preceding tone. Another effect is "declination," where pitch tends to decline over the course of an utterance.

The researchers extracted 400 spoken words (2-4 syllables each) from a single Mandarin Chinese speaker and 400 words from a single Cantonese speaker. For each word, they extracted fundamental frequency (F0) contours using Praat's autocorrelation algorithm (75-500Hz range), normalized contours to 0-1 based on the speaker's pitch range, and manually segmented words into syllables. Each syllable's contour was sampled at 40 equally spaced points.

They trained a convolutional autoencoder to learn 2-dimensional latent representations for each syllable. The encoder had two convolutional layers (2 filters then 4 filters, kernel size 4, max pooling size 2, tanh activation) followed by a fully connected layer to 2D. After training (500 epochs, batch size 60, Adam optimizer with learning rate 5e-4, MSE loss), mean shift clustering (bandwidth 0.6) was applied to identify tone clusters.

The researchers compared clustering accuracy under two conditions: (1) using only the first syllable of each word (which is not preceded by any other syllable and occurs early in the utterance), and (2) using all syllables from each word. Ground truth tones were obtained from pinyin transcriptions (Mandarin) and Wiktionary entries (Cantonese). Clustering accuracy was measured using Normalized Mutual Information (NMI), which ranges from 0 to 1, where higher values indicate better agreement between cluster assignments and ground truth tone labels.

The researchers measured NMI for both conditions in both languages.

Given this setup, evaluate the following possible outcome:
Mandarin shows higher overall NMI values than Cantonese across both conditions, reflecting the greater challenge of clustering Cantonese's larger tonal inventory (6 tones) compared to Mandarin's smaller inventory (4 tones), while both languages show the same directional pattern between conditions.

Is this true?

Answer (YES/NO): YES